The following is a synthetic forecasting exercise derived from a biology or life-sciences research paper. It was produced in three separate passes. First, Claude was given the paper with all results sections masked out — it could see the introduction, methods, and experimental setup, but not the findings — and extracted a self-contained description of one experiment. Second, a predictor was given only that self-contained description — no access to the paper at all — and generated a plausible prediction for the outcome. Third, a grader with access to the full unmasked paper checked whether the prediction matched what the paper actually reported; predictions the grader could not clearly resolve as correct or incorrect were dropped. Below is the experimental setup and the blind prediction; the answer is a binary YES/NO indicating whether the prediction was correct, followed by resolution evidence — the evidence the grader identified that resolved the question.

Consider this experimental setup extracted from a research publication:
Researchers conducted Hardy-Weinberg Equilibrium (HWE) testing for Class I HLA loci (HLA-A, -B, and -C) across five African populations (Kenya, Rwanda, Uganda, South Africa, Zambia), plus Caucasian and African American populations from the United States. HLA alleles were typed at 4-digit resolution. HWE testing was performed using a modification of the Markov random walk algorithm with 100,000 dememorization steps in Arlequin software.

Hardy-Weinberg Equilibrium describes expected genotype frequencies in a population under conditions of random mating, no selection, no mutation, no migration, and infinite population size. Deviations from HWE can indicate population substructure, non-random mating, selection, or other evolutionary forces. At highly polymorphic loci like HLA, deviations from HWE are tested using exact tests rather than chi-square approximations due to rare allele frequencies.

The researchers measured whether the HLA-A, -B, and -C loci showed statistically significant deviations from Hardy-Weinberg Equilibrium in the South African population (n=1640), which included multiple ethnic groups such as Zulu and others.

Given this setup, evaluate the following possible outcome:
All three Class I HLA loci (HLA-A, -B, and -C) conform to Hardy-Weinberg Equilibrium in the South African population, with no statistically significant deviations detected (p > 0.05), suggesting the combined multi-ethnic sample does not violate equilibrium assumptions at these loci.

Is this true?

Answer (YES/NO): NO